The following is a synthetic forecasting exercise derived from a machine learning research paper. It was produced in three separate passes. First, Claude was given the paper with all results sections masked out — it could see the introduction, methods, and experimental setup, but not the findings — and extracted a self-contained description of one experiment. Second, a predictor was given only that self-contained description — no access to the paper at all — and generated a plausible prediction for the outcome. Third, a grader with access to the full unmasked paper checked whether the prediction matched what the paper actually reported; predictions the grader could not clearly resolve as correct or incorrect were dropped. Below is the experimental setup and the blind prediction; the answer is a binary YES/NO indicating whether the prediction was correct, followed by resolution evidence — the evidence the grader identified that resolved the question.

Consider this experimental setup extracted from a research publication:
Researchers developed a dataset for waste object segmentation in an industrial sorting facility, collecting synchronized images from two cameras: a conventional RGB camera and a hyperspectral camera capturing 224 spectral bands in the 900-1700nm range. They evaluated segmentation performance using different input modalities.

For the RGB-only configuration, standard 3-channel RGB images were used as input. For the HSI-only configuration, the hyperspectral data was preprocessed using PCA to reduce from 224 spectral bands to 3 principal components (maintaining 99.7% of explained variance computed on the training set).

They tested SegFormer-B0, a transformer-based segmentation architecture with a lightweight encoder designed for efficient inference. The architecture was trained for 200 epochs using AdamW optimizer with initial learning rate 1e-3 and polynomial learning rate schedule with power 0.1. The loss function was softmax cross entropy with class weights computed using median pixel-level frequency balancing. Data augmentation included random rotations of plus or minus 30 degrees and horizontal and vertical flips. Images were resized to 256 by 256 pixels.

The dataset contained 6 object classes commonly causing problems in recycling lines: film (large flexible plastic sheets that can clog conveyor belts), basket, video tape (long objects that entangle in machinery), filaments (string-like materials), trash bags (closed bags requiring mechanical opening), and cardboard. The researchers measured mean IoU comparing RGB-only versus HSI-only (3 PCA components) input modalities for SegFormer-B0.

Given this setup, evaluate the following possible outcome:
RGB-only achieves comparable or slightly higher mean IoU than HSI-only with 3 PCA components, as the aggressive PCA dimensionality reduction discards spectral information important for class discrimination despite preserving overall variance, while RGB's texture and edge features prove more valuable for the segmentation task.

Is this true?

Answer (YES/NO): NO